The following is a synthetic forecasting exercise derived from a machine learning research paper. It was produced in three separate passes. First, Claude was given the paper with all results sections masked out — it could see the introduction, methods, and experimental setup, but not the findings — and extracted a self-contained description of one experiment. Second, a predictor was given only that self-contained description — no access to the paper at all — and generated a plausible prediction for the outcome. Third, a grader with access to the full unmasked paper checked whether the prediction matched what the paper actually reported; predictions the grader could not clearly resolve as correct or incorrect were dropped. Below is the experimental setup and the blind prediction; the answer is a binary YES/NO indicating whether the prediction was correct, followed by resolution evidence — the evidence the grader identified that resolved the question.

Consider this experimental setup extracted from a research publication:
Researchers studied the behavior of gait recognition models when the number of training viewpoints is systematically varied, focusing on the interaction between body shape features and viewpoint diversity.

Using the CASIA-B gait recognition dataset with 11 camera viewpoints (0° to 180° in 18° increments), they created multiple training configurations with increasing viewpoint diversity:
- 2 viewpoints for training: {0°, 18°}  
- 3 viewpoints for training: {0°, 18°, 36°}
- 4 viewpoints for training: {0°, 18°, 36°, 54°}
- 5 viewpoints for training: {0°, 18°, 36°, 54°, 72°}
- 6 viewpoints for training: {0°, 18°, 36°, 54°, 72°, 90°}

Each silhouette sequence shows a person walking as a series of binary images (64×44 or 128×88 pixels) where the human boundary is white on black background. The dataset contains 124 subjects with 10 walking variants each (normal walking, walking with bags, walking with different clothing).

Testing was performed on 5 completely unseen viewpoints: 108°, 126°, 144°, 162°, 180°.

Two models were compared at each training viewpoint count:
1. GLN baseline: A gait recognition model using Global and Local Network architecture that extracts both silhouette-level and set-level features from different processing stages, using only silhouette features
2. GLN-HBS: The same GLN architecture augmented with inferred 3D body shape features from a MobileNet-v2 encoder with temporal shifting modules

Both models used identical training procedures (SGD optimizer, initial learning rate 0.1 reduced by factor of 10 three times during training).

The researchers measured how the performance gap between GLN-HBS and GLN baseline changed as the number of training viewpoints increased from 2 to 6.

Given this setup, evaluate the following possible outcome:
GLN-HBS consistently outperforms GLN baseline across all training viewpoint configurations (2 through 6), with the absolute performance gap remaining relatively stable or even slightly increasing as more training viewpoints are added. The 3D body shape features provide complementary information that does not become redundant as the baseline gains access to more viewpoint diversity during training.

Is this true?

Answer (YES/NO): YES